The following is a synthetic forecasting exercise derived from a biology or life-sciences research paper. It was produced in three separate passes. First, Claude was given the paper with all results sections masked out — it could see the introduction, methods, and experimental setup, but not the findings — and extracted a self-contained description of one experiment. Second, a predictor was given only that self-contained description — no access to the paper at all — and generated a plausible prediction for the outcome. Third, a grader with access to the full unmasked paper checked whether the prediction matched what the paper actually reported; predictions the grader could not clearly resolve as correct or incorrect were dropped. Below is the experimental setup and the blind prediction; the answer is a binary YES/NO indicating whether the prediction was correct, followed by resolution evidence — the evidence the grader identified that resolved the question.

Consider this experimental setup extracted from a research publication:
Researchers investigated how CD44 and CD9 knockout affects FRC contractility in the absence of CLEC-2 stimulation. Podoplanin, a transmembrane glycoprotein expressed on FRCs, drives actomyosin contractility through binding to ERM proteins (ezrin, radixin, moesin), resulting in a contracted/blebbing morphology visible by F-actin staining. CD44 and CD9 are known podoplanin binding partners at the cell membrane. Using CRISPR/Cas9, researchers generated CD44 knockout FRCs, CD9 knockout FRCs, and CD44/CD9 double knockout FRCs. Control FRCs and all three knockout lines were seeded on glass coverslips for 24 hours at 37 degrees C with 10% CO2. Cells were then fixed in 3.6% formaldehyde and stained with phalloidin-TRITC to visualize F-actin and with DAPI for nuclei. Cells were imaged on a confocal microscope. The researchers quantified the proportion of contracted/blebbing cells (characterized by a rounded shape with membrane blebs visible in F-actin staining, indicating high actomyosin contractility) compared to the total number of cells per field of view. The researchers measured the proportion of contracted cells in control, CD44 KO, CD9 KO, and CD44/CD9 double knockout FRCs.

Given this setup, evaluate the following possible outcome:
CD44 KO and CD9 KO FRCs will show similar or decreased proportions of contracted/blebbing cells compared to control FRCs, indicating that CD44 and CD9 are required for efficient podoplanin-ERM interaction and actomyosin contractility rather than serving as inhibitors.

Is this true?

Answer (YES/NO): NO